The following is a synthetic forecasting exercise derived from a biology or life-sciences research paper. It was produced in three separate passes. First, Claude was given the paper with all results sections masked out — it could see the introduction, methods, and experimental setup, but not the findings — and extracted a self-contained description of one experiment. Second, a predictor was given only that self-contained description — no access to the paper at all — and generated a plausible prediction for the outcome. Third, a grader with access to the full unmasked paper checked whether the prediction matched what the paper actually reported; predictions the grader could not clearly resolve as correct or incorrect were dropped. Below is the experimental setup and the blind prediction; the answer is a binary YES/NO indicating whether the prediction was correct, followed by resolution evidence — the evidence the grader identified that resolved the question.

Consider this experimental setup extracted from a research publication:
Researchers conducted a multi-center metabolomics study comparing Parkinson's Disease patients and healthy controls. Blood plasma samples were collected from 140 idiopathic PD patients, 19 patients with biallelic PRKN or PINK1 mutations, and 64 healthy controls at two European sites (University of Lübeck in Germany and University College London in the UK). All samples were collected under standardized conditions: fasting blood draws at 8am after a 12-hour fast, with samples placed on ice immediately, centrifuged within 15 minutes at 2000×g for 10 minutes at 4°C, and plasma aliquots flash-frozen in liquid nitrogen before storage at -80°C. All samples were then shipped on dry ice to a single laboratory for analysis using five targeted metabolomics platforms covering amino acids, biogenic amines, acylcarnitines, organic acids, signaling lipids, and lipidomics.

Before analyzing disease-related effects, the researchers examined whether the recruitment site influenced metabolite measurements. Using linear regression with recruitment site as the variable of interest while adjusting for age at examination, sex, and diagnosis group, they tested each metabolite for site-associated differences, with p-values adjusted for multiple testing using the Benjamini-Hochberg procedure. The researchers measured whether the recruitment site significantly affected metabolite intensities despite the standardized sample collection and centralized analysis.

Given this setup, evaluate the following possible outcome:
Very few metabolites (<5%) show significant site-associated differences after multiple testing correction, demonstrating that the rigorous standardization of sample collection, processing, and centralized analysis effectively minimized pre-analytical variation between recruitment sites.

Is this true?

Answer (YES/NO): NO